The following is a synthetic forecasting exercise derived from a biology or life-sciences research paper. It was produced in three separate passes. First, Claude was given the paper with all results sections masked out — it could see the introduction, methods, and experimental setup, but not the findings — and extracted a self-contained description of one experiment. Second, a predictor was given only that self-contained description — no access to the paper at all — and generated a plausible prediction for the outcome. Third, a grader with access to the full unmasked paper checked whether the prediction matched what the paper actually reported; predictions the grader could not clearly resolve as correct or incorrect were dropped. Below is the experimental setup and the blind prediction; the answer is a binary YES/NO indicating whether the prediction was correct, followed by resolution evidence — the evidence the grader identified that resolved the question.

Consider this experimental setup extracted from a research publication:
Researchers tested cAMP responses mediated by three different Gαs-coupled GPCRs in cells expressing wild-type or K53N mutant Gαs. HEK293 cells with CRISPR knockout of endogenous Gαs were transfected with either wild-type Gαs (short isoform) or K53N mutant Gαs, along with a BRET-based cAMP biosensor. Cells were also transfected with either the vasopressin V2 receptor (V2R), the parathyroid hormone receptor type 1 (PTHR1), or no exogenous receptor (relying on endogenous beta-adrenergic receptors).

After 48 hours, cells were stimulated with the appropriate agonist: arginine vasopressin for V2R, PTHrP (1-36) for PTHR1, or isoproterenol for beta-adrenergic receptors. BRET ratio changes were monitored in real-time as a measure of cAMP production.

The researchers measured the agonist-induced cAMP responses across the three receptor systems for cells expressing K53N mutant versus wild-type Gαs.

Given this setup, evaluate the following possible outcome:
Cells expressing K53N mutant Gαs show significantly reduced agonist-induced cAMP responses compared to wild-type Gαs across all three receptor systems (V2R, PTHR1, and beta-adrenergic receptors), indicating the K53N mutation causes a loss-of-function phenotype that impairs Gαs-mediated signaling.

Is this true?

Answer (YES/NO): YES